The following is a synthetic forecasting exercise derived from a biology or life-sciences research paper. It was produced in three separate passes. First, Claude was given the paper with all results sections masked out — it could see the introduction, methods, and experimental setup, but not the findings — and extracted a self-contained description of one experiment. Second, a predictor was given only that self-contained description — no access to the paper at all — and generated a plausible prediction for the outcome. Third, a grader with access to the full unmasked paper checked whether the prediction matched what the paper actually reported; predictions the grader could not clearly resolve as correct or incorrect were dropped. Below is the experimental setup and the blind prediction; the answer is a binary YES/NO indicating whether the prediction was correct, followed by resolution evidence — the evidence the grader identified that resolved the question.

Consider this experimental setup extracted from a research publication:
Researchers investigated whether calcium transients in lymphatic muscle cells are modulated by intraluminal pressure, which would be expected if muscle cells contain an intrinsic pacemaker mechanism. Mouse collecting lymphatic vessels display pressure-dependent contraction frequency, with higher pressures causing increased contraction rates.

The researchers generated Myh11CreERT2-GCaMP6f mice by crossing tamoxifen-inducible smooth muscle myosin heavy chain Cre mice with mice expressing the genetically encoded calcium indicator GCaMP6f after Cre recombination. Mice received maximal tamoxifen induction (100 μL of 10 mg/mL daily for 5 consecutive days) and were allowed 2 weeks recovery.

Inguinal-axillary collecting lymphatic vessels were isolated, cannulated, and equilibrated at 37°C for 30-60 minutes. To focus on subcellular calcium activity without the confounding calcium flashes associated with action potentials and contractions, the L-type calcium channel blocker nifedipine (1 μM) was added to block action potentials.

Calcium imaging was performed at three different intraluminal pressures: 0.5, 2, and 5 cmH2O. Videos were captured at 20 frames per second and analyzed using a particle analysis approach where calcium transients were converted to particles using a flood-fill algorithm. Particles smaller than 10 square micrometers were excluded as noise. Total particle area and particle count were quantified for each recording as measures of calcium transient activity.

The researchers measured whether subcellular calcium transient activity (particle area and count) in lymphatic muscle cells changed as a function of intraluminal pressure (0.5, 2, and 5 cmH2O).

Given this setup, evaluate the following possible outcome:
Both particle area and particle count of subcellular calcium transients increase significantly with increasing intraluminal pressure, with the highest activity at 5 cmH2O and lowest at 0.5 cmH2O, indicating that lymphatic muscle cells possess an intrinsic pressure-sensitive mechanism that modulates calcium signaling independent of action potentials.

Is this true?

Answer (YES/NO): YES